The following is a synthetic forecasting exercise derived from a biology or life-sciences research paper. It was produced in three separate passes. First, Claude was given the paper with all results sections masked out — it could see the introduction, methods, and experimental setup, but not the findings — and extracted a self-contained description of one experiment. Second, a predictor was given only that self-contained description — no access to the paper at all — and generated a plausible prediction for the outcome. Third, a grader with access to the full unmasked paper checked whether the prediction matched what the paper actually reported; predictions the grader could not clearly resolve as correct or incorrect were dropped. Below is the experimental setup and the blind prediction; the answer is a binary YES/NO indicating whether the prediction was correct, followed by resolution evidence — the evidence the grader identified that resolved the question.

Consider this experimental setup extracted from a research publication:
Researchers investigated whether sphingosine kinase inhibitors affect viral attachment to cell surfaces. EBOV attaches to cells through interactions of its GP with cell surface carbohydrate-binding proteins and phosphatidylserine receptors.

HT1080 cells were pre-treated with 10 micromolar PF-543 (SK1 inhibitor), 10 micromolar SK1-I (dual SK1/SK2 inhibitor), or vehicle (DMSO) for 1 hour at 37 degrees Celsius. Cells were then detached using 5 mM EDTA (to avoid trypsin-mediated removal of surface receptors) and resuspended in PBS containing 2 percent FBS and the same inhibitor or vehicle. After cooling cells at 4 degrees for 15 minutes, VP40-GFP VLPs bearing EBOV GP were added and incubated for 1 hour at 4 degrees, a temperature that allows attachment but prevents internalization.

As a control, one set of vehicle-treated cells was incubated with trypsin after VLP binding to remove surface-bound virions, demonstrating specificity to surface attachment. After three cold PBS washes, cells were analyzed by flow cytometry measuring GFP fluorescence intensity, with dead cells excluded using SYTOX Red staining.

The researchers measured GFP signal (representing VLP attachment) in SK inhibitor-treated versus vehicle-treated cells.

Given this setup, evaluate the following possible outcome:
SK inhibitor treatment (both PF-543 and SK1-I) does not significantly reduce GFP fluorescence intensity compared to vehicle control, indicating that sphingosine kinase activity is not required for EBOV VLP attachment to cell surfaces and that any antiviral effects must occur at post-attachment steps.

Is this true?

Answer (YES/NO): YES